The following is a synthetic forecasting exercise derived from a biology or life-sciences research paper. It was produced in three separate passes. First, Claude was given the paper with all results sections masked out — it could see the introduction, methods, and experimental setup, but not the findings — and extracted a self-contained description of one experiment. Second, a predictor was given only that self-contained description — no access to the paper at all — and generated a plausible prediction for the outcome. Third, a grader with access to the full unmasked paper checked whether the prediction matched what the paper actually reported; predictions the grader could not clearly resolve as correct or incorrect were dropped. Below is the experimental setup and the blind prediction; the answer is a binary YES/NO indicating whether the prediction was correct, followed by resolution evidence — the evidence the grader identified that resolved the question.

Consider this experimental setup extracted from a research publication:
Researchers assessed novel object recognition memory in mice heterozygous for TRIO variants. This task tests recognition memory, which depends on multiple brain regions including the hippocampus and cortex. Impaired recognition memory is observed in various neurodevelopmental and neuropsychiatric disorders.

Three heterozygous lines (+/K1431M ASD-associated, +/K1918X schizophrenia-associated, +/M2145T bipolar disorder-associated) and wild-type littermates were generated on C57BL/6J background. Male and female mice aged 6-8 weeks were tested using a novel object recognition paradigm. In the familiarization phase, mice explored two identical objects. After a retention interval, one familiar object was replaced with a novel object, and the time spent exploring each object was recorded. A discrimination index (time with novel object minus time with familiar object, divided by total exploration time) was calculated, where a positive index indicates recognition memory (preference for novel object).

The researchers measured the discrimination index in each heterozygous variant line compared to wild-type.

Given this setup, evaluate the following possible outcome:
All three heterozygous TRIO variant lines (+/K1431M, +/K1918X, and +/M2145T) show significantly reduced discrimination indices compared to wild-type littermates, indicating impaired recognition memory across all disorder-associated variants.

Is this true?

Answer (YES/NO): NO